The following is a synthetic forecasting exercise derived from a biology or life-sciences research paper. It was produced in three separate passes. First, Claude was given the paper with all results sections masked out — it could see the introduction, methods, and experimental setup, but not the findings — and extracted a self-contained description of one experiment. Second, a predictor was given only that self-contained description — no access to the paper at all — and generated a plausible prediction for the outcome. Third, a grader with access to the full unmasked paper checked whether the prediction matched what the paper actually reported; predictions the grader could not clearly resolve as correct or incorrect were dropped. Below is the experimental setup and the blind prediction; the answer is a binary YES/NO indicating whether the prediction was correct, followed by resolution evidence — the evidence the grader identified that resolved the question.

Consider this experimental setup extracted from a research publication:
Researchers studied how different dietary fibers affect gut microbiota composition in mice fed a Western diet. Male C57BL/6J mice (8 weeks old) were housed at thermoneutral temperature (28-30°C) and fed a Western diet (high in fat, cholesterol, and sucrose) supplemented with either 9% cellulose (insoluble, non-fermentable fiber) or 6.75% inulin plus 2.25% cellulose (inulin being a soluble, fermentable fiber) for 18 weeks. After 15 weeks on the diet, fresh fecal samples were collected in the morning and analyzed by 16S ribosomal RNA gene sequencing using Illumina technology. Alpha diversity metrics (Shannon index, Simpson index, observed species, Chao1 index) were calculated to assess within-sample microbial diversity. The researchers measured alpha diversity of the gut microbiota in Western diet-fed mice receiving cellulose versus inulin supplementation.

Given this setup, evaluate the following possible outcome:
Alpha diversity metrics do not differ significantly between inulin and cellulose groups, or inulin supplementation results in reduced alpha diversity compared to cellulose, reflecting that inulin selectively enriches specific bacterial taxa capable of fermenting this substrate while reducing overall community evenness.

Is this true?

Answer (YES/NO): YES